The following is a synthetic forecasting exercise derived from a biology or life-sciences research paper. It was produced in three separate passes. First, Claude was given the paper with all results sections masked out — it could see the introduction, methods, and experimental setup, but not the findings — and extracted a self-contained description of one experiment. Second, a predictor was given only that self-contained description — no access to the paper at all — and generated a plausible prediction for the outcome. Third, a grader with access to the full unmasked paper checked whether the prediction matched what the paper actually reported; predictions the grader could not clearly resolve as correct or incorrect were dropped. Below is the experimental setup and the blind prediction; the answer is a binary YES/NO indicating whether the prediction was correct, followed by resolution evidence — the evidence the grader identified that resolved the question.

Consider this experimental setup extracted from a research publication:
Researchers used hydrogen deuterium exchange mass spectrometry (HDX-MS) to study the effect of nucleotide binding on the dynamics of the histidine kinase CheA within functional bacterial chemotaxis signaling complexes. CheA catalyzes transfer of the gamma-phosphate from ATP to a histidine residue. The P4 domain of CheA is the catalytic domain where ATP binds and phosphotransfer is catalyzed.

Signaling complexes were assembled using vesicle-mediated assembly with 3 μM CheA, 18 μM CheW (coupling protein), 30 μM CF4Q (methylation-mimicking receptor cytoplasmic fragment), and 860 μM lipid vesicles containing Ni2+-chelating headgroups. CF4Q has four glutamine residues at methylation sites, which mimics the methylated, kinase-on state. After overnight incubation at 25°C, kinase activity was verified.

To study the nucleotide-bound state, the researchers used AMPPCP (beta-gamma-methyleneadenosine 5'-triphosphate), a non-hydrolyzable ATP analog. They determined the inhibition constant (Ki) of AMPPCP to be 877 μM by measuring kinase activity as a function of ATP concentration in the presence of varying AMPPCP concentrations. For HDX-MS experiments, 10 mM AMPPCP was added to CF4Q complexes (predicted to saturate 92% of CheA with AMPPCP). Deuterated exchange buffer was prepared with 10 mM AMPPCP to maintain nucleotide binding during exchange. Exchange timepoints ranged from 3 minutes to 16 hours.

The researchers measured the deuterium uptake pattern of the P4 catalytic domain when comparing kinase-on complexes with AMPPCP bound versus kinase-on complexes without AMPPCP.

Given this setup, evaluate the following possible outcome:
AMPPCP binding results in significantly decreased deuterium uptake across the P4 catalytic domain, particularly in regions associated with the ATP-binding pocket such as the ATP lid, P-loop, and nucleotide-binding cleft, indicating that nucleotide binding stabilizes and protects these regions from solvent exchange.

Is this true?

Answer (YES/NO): NO